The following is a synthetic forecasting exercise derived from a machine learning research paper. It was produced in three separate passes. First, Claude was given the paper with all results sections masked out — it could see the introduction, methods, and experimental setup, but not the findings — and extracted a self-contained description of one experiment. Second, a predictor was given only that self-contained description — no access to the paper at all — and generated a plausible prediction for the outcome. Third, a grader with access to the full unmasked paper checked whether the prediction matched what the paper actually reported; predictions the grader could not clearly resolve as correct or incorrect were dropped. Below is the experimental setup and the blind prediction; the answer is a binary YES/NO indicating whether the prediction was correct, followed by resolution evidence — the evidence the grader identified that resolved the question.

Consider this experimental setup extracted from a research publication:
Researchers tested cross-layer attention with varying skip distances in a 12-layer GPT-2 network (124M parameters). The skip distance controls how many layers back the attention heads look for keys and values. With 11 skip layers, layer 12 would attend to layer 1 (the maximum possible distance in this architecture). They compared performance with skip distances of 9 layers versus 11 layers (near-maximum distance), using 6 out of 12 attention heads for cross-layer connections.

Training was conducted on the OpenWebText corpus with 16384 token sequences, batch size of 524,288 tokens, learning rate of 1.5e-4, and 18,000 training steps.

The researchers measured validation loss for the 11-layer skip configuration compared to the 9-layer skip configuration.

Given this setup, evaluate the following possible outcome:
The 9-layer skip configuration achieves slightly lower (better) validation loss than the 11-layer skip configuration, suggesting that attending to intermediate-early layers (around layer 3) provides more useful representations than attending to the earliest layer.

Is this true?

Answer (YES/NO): NO